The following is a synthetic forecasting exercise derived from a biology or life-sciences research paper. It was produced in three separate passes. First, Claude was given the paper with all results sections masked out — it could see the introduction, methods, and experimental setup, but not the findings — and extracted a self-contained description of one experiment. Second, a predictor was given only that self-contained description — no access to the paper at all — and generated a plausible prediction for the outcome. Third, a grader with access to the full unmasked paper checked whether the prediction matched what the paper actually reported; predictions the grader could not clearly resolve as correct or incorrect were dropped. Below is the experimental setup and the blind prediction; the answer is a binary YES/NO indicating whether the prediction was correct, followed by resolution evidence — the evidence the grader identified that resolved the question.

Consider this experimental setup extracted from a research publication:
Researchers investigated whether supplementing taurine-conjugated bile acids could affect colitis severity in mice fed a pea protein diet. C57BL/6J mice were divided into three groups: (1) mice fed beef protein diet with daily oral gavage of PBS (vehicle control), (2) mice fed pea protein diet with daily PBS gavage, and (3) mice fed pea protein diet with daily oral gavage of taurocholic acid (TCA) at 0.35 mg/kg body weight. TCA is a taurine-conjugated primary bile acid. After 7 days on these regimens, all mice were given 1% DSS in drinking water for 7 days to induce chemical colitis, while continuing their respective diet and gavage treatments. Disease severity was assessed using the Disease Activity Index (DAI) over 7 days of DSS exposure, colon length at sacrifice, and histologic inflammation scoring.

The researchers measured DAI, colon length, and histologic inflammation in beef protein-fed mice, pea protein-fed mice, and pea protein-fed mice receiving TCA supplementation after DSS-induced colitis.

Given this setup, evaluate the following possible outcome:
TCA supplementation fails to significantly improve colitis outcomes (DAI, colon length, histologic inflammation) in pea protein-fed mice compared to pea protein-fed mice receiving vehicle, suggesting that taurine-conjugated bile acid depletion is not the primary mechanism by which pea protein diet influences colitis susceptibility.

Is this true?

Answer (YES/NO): NO